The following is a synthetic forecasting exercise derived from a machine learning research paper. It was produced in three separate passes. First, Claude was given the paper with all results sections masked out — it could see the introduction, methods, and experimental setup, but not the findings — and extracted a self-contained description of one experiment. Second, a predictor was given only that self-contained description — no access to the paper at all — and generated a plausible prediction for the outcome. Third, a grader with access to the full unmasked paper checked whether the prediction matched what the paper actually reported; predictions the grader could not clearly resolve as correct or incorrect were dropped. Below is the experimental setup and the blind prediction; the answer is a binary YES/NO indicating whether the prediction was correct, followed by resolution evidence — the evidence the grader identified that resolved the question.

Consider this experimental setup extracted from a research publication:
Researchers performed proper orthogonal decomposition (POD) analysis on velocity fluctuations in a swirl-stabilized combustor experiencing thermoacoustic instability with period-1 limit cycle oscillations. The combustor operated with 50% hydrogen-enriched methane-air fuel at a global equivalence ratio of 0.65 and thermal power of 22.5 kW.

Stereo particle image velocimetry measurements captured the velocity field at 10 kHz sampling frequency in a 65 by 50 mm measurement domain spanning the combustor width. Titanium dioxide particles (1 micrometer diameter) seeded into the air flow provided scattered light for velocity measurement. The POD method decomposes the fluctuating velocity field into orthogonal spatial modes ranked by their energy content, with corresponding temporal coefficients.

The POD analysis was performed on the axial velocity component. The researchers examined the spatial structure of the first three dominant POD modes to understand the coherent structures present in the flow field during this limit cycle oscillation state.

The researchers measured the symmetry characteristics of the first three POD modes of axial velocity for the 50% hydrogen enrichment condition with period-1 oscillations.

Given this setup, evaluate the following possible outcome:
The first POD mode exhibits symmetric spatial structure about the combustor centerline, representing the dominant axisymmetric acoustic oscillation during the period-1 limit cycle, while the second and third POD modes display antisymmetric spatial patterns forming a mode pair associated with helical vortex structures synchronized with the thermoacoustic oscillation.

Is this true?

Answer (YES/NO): NO